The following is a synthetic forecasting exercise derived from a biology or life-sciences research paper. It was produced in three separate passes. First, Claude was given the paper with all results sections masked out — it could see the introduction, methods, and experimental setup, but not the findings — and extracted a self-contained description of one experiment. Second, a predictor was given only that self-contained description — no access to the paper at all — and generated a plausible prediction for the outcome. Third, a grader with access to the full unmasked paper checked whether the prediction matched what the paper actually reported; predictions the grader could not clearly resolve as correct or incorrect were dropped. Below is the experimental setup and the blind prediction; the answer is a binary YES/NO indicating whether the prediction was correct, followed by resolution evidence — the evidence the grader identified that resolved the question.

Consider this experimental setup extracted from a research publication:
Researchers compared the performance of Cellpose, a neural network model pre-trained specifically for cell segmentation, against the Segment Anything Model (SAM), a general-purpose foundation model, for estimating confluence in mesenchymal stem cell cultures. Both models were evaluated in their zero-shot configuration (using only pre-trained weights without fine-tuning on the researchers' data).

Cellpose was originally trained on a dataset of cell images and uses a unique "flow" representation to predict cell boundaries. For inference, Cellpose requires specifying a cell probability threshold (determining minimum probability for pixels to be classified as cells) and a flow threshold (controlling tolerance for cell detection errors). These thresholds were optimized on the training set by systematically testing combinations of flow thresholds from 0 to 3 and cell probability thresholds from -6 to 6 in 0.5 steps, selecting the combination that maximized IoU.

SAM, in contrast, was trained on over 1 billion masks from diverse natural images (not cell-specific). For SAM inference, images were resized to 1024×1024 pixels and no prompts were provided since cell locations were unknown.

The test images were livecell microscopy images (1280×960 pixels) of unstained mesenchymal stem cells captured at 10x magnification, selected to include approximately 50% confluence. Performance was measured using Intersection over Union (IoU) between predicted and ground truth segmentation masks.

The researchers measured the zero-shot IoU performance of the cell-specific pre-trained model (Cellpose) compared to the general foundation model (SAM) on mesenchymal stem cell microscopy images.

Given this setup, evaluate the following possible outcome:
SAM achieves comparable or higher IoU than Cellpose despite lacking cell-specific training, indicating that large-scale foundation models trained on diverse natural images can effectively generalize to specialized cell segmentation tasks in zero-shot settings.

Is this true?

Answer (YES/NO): YES